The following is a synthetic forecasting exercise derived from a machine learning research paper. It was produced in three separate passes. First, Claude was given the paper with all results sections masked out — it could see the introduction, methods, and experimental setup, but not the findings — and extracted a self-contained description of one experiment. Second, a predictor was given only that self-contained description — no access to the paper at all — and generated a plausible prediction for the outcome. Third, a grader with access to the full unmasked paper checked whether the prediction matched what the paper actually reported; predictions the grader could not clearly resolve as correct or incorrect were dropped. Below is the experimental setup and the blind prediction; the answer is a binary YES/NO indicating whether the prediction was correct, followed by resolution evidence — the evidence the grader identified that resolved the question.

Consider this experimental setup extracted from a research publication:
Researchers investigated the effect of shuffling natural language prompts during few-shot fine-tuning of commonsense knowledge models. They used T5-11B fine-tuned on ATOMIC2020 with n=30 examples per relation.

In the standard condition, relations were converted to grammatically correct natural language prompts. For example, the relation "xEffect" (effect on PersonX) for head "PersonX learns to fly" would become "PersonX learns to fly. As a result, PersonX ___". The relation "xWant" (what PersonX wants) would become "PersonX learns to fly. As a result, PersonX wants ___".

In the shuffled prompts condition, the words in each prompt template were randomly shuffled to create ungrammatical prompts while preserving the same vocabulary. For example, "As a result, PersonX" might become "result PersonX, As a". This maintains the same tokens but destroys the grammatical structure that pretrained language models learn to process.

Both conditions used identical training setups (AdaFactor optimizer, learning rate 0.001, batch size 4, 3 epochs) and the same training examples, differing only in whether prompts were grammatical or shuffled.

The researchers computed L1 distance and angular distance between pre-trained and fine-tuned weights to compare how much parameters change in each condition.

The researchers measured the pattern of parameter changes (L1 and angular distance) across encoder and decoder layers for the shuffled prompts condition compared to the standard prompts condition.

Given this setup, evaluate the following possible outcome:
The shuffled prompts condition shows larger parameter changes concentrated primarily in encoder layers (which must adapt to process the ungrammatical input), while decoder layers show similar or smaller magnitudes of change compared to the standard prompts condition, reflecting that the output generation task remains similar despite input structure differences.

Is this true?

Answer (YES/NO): NO